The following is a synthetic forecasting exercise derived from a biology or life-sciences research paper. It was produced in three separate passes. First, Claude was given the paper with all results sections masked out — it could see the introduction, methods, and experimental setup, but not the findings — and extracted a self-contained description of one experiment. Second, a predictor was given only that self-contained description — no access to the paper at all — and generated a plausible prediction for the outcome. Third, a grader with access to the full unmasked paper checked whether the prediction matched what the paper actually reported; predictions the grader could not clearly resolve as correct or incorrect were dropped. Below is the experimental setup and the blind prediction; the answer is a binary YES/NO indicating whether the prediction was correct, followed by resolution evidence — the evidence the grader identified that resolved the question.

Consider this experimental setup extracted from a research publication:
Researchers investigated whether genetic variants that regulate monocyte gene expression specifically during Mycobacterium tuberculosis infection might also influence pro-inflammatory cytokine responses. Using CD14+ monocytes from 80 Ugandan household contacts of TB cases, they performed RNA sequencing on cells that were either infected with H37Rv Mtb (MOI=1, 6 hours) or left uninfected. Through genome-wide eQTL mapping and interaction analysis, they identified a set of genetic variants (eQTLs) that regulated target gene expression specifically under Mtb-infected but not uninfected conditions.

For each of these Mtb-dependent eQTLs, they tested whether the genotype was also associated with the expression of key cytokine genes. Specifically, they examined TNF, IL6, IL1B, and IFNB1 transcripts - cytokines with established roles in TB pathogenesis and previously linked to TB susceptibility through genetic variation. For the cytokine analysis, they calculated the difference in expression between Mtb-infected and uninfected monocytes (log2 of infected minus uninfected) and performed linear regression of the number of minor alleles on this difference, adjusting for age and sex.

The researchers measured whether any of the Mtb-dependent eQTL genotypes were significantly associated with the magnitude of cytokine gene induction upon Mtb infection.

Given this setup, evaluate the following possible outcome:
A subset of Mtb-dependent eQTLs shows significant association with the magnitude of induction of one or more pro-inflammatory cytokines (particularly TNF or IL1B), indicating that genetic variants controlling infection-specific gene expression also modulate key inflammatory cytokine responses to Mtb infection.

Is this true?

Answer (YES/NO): YES